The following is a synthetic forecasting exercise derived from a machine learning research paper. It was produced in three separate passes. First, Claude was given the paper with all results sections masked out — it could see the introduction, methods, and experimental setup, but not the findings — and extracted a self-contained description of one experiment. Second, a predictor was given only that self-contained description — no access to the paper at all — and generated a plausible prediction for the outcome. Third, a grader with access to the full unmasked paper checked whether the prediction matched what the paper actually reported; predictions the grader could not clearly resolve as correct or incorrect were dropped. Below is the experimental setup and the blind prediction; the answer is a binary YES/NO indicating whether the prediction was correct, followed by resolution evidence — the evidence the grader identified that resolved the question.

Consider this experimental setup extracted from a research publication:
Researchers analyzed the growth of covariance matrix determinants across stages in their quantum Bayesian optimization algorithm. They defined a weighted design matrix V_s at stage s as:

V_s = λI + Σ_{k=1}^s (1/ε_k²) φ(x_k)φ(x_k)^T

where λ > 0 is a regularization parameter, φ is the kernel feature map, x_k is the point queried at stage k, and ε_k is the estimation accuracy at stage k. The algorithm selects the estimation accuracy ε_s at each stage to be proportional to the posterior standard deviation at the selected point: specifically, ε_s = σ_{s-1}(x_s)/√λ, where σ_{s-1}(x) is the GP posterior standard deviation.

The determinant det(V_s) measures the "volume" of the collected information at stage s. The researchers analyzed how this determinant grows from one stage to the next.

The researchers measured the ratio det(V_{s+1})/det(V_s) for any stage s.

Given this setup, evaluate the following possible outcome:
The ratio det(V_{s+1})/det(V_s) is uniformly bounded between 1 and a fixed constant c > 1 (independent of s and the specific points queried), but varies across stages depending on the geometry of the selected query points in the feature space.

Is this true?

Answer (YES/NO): NO